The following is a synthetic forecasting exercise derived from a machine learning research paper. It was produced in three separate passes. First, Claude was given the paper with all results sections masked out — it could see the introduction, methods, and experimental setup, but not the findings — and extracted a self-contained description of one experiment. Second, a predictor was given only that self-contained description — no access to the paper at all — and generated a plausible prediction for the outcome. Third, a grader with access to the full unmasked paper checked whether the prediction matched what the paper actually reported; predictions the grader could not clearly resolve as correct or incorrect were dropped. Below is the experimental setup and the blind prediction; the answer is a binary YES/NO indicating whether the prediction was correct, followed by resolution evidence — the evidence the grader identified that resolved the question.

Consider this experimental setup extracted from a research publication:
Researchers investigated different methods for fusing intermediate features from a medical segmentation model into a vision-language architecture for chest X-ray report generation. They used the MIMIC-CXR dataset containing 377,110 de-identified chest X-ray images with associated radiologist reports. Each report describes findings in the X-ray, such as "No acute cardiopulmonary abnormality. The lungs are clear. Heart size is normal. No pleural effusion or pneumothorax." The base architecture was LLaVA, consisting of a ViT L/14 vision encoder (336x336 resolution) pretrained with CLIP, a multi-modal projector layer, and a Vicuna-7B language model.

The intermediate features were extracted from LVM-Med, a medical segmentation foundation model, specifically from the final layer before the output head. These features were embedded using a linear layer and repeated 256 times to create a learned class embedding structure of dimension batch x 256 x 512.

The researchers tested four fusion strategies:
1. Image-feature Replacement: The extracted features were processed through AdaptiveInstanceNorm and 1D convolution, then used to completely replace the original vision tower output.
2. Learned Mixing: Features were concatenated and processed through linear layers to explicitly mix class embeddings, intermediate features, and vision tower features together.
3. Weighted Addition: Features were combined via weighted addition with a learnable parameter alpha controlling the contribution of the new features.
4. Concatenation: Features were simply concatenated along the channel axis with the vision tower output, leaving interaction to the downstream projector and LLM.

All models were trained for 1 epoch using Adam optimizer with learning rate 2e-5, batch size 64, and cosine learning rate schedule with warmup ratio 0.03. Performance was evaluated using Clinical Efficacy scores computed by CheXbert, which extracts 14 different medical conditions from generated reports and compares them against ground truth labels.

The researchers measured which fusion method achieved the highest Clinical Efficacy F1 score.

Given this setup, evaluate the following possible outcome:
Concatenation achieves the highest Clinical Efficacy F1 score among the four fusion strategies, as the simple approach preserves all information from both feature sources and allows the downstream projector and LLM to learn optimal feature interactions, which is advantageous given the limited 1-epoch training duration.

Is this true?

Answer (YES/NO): YES